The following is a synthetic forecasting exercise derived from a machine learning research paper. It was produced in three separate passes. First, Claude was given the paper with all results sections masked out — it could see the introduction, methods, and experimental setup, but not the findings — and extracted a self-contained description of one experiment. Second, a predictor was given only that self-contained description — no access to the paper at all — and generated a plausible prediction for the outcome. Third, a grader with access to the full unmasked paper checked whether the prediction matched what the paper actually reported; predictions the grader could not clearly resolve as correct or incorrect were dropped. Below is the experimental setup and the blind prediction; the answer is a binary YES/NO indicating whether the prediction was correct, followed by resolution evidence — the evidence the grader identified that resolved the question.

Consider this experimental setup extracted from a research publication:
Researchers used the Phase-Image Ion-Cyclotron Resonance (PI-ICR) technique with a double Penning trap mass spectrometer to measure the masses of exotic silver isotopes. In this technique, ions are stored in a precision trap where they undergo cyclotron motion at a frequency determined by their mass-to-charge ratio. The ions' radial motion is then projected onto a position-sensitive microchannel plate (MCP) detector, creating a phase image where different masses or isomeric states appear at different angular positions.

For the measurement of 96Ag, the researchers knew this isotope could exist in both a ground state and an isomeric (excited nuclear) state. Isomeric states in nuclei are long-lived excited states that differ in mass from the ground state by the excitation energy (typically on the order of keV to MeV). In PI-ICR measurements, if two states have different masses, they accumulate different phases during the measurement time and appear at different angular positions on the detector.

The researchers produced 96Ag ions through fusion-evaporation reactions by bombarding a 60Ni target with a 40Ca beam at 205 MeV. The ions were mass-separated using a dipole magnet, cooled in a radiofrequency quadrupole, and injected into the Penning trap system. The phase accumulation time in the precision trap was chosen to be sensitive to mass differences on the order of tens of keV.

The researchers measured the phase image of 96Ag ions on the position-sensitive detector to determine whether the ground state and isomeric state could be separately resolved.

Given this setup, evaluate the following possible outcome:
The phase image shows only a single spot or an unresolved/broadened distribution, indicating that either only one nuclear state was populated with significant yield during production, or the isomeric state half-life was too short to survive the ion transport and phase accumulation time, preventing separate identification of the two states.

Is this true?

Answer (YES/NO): NO